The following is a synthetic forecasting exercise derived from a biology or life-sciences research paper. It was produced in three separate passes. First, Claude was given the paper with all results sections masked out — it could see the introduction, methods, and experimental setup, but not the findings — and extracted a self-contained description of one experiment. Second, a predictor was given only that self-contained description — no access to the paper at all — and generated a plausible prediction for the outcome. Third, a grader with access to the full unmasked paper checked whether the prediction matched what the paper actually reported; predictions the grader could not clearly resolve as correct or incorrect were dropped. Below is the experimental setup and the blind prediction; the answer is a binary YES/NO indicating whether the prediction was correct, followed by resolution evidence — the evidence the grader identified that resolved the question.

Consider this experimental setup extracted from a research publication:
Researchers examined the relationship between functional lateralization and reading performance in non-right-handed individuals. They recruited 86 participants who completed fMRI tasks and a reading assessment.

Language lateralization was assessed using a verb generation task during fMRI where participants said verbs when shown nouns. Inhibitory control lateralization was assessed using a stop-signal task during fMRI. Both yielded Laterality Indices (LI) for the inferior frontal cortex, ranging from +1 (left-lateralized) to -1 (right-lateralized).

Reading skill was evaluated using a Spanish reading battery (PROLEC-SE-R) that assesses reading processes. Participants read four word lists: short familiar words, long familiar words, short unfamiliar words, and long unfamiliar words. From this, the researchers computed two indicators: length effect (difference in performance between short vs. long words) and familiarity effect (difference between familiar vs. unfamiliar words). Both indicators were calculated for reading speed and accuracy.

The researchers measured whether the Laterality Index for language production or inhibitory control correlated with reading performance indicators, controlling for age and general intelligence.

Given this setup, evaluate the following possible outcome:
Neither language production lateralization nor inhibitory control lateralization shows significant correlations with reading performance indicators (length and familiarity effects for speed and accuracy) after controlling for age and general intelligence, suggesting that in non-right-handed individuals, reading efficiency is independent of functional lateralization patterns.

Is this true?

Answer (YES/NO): NO